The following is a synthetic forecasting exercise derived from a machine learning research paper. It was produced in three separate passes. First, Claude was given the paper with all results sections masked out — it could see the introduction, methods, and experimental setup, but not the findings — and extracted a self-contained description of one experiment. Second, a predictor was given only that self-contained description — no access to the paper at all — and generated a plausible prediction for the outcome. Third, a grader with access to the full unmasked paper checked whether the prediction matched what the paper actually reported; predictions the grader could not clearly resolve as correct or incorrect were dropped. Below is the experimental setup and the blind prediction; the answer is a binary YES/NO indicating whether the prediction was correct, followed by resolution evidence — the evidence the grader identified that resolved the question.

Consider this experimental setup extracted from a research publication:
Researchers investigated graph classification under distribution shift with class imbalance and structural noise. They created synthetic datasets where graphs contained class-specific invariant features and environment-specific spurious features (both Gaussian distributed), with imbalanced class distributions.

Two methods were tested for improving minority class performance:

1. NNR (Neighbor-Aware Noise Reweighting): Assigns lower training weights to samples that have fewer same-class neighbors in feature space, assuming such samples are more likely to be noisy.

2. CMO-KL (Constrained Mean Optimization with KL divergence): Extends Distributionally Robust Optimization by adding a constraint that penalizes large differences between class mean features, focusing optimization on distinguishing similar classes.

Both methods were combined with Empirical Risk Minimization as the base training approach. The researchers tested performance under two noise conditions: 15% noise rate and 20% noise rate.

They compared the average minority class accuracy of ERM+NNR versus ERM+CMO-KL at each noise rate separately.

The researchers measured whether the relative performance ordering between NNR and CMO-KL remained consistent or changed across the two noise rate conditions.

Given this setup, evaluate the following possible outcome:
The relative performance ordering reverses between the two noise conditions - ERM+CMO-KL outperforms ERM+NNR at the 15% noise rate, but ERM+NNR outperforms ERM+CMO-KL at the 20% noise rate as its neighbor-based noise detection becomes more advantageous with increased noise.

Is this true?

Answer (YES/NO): NO